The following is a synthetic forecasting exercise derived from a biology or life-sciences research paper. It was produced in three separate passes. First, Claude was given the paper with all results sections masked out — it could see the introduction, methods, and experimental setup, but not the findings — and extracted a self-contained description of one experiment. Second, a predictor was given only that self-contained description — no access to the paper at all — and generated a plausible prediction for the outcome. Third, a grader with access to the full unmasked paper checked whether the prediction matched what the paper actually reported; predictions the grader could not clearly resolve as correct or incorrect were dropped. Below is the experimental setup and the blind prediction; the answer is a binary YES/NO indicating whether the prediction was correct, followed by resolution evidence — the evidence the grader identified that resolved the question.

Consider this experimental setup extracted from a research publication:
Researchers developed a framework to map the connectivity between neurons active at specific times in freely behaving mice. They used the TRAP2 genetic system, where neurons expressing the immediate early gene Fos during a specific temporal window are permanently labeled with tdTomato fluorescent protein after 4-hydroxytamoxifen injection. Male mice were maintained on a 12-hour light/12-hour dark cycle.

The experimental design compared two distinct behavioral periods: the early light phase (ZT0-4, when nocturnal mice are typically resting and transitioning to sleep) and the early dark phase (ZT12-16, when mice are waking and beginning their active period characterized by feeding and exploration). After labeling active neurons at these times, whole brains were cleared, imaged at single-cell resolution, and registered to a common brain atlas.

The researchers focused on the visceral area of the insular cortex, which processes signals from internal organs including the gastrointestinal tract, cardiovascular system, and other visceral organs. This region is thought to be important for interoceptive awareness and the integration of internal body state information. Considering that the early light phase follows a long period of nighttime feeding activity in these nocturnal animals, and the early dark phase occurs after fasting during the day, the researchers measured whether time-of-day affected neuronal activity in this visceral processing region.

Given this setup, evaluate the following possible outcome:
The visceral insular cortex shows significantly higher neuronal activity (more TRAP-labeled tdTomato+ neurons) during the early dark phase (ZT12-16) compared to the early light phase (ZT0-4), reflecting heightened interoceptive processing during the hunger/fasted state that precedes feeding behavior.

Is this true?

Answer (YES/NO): NO